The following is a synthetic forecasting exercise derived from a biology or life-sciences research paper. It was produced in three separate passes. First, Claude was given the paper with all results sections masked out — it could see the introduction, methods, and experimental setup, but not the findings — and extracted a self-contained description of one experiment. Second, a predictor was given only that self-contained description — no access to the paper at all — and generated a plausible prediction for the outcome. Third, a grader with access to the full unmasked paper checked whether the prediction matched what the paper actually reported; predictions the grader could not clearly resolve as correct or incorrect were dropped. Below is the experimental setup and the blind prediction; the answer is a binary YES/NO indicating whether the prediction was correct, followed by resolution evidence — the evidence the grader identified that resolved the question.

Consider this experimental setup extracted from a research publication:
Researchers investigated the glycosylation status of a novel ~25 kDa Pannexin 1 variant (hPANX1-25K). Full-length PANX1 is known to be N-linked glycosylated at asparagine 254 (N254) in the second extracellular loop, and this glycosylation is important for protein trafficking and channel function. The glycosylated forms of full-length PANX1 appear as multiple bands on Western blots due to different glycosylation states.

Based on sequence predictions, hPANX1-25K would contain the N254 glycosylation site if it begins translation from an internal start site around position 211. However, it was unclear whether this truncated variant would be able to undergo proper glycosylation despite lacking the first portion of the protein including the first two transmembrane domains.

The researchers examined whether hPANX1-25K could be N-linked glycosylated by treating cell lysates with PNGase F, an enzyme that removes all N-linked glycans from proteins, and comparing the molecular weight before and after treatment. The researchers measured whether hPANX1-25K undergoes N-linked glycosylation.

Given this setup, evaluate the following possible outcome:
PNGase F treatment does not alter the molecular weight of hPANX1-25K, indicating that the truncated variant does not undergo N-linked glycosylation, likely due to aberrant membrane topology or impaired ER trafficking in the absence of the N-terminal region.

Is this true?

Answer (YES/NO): NO